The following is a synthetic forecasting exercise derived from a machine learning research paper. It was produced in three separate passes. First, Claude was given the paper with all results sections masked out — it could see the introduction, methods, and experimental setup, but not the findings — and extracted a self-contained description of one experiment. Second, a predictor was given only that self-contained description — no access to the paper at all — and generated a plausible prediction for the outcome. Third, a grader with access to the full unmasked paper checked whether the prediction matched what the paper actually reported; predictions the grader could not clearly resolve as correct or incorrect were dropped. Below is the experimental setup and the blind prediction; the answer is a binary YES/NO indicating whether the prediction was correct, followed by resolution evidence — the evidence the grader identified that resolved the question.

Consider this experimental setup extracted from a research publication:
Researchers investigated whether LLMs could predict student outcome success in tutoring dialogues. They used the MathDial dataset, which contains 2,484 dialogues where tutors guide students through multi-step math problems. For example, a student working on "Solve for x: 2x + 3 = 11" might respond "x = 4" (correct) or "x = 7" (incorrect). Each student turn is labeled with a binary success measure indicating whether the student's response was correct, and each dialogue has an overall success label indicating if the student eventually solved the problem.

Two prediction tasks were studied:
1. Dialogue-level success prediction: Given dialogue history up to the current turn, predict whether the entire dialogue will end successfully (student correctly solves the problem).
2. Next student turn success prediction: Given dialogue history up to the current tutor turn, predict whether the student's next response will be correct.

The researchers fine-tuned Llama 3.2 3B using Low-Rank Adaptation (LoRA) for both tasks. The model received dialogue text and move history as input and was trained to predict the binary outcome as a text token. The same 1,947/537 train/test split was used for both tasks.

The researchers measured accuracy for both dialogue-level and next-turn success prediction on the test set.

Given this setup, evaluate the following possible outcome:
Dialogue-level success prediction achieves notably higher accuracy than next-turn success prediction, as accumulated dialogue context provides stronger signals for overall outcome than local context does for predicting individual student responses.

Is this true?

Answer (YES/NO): YES